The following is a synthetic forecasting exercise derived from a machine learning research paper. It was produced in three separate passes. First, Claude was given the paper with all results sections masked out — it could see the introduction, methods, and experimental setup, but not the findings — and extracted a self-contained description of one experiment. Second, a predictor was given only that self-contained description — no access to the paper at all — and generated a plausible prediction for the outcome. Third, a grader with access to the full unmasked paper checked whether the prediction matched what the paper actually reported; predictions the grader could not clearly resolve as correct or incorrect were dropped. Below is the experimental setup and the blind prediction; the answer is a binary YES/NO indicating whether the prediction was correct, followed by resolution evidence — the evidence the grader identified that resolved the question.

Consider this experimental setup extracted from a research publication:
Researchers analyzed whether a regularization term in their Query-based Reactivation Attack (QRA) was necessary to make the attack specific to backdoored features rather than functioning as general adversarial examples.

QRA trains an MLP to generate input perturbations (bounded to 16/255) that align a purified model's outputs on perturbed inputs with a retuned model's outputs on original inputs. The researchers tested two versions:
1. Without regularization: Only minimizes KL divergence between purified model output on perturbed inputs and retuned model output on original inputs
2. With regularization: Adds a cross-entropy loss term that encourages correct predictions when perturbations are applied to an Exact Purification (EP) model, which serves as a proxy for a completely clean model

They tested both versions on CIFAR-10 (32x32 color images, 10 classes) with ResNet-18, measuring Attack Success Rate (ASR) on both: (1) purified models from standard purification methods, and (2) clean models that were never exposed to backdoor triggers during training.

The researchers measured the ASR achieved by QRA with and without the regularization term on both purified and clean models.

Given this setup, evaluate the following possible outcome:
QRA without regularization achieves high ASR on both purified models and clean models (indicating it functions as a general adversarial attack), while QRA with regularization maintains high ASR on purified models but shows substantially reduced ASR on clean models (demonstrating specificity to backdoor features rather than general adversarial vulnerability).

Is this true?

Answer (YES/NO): YES